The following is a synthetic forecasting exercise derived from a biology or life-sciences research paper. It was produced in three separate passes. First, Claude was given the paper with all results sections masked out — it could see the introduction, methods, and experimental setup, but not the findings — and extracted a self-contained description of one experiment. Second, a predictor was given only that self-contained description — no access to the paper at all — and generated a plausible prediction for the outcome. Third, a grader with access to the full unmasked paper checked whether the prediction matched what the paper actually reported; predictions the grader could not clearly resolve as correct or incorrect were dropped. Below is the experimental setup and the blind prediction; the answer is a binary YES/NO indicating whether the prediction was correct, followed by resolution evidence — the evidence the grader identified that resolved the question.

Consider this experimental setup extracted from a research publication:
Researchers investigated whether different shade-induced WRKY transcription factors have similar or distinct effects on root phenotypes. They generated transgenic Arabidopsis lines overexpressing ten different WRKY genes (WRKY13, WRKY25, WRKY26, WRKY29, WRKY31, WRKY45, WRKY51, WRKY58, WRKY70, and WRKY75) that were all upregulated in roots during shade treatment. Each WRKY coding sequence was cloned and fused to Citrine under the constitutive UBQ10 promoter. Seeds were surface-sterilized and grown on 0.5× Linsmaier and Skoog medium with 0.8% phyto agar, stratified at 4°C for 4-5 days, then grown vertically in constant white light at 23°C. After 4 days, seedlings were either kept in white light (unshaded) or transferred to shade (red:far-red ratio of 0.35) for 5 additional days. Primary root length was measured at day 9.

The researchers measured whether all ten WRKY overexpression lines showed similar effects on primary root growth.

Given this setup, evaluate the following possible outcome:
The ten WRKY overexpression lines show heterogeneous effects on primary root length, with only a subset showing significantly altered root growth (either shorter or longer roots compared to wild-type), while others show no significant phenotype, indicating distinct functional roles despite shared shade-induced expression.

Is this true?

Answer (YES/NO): YES